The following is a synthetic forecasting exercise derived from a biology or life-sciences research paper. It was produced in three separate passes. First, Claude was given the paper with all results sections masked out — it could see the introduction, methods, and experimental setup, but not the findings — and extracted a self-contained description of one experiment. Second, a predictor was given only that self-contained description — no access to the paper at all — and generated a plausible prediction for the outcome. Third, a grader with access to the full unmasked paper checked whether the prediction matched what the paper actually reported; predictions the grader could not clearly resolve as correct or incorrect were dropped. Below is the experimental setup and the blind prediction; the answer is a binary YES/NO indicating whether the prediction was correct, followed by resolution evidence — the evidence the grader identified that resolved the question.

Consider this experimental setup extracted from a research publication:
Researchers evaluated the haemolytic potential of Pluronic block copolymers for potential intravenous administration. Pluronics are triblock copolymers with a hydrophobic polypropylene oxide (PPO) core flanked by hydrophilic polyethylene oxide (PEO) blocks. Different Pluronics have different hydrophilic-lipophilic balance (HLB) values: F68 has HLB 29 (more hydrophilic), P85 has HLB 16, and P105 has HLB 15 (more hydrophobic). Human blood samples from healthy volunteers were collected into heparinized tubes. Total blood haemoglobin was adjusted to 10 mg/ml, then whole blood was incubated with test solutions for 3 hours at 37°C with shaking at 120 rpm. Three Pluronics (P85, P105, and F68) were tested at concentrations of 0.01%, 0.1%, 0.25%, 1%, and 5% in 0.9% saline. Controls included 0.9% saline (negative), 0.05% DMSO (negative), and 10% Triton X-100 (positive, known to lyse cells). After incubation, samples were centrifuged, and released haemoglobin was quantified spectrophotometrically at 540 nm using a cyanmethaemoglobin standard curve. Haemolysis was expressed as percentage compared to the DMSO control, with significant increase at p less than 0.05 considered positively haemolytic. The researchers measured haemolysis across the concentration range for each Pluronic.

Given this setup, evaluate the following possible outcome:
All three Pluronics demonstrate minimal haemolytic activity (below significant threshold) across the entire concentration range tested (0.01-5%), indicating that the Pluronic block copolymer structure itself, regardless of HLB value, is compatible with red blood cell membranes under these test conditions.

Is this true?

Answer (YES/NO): YES